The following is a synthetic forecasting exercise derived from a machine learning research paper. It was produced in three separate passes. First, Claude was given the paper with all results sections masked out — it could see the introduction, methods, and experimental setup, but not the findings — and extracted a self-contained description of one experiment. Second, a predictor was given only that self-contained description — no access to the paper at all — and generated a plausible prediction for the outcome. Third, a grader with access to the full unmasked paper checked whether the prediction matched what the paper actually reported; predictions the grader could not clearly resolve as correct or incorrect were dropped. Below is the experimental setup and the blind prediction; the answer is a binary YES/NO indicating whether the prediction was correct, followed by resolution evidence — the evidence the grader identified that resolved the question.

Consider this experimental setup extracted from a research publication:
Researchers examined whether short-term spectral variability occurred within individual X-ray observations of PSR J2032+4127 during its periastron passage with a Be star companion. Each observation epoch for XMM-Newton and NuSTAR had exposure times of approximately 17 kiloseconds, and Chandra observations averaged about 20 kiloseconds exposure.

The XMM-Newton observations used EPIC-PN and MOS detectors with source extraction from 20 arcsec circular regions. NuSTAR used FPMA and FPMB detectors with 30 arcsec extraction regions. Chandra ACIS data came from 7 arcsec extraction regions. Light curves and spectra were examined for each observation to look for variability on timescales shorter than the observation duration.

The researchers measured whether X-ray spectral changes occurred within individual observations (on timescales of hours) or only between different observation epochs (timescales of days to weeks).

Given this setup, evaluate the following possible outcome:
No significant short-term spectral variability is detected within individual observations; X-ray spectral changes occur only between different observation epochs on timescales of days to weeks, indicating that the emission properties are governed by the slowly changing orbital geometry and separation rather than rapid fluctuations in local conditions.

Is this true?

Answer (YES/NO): YES